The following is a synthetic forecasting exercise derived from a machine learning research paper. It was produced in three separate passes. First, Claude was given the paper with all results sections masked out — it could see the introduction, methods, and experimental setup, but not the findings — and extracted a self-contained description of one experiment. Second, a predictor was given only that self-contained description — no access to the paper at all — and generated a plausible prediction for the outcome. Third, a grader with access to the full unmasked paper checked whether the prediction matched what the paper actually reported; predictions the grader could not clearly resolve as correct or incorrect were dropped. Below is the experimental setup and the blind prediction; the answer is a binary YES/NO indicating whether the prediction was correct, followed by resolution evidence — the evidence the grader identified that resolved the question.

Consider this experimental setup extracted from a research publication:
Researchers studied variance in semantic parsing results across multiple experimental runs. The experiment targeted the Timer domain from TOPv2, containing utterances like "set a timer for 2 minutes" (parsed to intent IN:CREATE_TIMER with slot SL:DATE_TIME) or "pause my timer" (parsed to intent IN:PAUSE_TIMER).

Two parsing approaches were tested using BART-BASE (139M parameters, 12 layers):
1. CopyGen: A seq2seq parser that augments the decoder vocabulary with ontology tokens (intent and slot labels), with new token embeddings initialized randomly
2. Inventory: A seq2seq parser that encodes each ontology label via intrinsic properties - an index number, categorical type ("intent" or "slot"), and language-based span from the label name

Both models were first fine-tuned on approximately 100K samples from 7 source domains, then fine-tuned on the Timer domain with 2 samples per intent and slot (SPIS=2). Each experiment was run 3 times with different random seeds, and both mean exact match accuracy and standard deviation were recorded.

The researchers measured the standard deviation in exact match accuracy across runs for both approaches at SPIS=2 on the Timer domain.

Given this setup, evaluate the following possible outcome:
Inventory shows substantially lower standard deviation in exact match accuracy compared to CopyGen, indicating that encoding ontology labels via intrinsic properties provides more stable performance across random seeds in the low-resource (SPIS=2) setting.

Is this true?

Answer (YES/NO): YES